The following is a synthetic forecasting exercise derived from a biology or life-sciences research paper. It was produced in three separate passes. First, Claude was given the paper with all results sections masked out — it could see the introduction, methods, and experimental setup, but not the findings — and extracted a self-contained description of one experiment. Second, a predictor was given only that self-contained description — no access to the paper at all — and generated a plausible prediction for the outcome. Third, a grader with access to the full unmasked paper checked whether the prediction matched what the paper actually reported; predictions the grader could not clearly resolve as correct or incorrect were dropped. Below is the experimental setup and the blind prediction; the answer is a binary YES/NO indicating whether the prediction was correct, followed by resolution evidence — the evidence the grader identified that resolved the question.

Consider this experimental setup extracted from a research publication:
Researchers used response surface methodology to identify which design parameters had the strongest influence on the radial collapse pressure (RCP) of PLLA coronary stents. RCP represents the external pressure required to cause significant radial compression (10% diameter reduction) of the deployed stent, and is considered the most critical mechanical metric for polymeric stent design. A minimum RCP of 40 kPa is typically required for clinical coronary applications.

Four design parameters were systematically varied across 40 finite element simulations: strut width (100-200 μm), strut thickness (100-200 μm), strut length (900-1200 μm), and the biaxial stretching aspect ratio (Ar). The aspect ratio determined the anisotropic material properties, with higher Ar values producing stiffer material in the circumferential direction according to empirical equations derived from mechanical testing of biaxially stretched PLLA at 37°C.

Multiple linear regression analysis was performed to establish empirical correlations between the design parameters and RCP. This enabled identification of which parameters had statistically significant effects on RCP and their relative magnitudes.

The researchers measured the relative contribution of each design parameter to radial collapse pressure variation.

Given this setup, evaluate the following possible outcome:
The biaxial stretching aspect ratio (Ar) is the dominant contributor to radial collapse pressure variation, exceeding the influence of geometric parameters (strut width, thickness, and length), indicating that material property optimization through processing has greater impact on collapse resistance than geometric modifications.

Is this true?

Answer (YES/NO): NO